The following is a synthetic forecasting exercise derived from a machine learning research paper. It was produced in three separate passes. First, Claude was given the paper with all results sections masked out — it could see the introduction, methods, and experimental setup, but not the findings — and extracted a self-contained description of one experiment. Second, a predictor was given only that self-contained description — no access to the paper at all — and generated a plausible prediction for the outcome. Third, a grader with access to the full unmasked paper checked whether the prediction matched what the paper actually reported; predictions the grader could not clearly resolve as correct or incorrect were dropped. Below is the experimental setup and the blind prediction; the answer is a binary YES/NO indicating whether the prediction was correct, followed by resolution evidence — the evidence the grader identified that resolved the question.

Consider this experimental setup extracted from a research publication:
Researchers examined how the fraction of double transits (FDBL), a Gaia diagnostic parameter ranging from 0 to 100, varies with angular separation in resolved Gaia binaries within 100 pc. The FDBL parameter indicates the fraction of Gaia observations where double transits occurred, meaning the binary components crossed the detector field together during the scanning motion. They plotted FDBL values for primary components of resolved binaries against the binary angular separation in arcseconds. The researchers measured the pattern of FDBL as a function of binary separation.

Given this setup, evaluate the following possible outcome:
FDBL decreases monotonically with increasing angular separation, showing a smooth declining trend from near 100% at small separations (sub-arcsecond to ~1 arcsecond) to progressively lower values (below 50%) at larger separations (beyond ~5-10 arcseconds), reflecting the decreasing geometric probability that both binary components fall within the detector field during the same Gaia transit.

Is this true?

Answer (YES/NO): NO